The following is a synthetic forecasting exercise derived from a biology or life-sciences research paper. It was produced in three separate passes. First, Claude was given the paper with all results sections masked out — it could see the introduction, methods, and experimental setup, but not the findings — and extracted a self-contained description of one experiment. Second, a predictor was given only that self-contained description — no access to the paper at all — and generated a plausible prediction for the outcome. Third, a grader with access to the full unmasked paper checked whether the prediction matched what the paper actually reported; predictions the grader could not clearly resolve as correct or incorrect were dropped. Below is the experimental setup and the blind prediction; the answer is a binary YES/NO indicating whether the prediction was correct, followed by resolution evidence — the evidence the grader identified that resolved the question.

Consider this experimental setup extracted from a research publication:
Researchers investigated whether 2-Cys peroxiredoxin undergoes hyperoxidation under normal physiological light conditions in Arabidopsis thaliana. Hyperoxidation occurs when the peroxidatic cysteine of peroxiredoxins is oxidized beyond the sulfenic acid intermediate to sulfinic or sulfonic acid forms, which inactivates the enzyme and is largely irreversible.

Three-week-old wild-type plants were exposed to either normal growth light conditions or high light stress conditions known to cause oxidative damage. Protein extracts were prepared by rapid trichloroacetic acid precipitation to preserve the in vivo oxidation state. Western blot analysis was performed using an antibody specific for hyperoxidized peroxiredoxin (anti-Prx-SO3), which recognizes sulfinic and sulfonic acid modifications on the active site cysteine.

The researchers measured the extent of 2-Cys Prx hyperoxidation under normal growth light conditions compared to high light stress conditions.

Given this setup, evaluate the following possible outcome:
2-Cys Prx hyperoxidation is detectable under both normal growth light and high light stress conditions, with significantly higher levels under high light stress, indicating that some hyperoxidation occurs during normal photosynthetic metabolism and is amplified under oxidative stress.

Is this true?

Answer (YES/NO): YES